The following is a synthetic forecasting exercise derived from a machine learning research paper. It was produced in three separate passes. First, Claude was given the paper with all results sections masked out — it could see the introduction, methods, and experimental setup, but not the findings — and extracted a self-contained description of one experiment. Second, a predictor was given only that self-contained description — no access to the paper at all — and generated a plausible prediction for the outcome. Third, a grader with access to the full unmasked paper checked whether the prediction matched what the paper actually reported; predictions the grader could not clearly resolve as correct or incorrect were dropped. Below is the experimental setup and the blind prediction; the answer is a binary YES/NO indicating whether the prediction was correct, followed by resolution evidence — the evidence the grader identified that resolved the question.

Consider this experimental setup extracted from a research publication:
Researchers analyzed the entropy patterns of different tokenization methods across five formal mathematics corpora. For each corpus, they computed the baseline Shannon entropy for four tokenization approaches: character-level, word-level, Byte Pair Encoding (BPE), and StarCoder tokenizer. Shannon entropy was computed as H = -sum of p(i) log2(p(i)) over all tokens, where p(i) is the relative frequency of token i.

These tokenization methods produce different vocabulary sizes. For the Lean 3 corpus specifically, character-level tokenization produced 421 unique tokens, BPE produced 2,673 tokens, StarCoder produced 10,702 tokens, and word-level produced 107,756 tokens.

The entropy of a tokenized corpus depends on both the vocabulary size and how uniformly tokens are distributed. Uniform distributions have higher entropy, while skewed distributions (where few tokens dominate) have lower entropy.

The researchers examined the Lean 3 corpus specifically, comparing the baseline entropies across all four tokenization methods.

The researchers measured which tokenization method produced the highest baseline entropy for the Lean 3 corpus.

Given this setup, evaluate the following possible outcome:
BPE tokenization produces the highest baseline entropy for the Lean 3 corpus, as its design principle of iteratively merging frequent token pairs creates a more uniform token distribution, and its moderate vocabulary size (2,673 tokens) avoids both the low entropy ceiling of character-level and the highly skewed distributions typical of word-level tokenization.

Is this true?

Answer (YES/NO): YES